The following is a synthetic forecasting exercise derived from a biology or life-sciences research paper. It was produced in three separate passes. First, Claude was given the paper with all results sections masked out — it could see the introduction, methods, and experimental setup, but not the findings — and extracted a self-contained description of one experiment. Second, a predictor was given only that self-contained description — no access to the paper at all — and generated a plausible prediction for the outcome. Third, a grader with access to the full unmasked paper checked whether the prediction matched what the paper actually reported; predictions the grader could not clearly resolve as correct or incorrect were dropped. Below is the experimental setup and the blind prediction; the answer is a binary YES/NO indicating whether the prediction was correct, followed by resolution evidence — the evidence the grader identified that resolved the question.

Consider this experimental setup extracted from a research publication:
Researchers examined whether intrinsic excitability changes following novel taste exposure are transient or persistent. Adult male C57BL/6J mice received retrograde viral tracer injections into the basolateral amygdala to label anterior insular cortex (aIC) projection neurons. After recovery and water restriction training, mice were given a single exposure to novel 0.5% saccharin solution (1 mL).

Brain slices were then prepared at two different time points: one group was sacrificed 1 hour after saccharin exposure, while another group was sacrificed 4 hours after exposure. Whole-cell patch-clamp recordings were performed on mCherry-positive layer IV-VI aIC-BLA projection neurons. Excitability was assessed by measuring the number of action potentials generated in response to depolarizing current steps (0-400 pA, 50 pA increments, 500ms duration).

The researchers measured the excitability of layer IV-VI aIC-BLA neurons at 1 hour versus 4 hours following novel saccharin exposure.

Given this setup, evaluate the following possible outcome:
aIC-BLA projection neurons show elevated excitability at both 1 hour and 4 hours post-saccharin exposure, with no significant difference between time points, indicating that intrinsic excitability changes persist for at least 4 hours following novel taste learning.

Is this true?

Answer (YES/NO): NO